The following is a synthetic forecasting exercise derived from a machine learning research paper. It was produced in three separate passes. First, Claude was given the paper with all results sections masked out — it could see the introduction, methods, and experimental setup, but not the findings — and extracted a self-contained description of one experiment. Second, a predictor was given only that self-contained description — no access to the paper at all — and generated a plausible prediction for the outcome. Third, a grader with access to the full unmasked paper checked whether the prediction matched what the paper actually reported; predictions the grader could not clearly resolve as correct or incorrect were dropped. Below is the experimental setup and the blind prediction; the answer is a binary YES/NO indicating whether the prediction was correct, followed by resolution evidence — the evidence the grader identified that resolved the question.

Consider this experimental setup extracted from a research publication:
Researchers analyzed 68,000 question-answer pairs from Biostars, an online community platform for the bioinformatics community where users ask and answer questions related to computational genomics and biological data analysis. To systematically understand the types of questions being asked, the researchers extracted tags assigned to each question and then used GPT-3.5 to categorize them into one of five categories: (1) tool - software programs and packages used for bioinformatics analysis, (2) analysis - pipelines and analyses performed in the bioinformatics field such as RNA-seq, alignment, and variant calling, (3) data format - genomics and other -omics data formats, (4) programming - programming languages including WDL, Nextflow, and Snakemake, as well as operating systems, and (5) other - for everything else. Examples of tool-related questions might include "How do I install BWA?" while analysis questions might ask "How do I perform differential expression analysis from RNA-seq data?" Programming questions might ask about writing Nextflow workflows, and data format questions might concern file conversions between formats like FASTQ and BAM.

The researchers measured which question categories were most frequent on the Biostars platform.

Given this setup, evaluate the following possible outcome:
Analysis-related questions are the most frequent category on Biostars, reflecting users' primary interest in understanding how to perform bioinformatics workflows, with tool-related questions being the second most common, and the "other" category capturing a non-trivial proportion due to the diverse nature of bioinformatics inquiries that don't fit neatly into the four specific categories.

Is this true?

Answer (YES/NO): NO